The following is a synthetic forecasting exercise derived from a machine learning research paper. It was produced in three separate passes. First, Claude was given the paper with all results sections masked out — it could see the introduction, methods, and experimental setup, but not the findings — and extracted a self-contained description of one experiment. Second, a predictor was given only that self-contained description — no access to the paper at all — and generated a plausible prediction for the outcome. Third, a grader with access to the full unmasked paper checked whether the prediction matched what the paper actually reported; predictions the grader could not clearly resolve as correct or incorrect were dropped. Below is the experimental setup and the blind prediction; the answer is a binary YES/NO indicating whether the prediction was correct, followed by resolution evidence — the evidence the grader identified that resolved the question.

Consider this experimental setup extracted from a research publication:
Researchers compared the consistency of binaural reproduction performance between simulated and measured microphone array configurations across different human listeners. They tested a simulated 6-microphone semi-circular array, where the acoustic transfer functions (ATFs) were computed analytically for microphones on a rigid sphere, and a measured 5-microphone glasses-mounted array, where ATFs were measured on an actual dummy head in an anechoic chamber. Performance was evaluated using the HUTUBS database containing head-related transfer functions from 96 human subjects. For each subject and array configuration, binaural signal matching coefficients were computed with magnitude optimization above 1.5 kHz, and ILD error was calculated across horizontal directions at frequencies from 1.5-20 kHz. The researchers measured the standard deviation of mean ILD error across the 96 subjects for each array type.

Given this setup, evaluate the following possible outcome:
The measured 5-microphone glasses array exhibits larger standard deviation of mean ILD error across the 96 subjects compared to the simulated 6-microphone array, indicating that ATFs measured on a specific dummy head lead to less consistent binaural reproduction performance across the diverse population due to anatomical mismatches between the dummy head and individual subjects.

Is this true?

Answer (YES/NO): NO